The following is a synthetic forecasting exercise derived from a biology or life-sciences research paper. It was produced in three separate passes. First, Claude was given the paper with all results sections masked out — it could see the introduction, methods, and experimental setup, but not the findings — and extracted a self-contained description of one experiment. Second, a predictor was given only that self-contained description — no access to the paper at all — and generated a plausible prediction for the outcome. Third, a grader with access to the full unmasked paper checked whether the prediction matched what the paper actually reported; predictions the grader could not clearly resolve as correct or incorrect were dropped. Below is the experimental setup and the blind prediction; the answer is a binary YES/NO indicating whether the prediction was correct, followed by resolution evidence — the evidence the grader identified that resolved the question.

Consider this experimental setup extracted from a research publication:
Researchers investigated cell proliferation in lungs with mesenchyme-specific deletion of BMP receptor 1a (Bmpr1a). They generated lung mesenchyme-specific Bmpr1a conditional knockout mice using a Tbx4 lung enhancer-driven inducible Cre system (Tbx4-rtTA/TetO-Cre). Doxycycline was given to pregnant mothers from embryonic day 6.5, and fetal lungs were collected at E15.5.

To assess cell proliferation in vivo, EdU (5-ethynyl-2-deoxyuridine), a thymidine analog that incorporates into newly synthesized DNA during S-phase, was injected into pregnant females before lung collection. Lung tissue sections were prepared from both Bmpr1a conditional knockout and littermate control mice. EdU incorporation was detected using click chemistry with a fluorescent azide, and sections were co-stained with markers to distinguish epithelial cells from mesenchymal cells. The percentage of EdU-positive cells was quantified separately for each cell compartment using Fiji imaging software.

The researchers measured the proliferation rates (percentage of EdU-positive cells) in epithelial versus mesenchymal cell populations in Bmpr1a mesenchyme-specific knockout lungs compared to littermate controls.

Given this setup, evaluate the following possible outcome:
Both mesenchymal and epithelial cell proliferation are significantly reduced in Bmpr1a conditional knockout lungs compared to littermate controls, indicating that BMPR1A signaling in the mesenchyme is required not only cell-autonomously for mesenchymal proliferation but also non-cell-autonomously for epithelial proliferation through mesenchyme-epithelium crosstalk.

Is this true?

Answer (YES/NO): NO